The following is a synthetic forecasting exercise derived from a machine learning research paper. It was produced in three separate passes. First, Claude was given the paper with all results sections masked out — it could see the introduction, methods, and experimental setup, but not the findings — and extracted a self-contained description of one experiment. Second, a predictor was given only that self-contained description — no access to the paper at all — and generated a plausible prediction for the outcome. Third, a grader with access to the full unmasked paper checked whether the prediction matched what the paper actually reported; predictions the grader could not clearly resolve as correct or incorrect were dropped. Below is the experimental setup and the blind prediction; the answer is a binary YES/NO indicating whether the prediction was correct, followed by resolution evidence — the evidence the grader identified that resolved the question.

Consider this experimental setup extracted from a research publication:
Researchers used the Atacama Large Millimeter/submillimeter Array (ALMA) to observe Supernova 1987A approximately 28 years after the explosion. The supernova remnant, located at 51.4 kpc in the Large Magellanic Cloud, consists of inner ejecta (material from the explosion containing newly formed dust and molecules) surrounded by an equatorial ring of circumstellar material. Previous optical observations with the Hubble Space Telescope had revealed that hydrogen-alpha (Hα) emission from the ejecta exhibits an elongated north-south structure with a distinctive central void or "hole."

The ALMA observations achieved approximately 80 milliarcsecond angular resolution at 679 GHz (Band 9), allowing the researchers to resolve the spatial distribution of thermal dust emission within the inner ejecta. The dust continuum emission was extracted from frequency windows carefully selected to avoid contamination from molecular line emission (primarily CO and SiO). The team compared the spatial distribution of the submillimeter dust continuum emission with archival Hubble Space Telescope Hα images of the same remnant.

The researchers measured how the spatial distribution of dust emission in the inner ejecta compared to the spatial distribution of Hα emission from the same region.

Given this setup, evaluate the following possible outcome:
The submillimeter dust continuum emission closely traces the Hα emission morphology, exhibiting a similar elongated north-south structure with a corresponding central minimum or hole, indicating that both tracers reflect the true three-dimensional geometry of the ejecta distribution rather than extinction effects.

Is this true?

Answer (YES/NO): NO